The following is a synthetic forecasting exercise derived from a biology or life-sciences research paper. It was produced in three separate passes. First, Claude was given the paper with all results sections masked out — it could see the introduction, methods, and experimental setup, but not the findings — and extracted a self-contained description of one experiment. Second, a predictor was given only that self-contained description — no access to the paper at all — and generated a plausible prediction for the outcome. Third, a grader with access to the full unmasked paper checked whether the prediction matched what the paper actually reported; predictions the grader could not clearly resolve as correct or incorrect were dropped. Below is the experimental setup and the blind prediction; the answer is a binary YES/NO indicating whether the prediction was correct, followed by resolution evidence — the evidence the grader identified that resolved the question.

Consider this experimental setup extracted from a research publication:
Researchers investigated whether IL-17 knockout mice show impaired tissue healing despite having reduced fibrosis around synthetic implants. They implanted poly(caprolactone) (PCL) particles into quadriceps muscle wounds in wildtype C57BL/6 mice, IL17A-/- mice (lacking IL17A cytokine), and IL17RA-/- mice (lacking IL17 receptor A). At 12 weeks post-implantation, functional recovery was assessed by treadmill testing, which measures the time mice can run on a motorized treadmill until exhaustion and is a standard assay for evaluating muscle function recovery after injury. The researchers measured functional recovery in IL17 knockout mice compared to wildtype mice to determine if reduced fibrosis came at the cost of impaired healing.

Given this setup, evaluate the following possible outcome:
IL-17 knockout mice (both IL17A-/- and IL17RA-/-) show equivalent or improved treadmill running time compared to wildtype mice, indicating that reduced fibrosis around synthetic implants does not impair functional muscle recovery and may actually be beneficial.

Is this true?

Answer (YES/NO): YES